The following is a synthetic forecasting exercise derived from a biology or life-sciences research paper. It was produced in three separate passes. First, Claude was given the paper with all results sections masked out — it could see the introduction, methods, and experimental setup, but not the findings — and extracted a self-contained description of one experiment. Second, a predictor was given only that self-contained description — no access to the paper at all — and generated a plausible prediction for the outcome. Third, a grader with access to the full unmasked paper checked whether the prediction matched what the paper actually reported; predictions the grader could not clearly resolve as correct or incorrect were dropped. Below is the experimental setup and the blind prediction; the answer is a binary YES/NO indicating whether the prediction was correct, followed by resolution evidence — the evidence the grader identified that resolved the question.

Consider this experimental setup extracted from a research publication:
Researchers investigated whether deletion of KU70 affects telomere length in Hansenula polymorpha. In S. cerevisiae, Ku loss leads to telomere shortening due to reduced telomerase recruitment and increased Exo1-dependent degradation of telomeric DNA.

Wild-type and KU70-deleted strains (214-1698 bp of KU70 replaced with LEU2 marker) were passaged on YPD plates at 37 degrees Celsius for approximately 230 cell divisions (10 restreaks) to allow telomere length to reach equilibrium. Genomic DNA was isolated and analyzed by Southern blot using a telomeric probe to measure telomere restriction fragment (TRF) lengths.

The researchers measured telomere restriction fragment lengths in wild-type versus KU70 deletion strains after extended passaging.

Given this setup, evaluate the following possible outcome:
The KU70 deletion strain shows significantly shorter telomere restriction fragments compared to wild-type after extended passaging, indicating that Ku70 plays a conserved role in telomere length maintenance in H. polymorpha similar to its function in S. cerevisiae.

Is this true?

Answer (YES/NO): YES